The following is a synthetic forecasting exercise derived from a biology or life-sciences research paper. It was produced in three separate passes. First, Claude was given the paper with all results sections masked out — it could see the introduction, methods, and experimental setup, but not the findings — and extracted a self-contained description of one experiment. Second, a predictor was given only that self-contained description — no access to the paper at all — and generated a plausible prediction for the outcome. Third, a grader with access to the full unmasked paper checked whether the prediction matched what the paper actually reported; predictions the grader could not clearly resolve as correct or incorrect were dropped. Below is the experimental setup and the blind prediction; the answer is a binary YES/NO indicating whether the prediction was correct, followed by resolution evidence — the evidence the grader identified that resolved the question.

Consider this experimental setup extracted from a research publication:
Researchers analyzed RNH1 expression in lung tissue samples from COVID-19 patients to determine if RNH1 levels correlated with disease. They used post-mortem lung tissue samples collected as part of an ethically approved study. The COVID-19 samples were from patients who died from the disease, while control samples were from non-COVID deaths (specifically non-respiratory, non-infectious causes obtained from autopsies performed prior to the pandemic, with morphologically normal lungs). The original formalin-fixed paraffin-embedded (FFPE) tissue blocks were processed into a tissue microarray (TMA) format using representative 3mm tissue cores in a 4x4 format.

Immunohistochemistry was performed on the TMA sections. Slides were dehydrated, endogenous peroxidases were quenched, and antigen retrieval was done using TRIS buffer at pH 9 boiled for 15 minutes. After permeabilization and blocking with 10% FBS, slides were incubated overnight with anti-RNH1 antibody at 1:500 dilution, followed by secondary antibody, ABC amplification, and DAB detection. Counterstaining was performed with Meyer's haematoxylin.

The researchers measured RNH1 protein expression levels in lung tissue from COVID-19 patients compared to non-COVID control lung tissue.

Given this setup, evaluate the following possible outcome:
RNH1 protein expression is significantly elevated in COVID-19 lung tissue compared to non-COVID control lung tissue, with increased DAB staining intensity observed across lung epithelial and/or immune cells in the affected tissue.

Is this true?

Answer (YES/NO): NO